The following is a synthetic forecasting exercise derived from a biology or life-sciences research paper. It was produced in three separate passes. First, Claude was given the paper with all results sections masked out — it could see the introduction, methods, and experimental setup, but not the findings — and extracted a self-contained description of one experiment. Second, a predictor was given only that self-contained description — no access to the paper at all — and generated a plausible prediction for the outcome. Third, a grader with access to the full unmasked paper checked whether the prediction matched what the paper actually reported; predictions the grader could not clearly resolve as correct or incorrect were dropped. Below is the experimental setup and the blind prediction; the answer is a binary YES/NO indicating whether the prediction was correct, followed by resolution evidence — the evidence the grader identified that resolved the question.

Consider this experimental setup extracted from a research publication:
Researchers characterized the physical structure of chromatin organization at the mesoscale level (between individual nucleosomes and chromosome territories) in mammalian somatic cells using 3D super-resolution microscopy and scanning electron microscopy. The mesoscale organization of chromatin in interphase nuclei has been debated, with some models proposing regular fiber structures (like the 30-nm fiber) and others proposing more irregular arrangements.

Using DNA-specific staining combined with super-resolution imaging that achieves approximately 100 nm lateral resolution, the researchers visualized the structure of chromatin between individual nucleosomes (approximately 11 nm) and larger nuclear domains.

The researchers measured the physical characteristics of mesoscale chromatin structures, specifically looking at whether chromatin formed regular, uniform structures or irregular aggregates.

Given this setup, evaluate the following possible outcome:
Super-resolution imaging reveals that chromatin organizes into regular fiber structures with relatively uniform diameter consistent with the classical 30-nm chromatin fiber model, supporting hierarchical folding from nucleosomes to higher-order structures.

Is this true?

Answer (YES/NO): NO